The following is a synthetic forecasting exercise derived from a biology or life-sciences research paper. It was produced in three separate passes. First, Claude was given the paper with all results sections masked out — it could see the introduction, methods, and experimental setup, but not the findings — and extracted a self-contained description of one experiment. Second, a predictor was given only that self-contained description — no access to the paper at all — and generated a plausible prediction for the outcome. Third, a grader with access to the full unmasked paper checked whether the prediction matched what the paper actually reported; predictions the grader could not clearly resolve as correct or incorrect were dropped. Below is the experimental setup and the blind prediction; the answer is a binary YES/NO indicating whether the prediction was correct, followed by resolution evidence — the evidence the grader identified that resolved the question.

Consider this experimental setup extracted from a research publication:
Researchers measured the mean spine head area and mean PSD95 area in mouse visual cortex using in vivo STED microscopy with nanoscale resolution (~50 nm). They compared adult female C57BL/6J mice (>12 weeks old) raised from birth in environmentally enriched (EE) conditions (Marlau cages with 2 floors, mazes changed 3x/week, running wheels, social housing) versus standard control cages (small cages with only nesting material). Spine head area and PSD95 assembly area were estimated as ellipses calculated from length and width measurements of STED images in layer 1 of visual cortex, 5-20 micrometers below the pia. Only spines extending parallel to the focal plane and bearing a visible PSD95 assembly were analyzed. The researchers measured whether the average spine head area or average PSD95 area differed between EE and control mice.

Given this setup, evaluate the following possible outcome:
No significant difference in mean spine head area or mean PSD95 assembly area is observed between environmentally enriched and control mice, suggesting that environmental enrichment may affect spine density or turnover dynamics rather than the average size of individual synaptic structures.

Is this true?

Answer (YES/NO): YES